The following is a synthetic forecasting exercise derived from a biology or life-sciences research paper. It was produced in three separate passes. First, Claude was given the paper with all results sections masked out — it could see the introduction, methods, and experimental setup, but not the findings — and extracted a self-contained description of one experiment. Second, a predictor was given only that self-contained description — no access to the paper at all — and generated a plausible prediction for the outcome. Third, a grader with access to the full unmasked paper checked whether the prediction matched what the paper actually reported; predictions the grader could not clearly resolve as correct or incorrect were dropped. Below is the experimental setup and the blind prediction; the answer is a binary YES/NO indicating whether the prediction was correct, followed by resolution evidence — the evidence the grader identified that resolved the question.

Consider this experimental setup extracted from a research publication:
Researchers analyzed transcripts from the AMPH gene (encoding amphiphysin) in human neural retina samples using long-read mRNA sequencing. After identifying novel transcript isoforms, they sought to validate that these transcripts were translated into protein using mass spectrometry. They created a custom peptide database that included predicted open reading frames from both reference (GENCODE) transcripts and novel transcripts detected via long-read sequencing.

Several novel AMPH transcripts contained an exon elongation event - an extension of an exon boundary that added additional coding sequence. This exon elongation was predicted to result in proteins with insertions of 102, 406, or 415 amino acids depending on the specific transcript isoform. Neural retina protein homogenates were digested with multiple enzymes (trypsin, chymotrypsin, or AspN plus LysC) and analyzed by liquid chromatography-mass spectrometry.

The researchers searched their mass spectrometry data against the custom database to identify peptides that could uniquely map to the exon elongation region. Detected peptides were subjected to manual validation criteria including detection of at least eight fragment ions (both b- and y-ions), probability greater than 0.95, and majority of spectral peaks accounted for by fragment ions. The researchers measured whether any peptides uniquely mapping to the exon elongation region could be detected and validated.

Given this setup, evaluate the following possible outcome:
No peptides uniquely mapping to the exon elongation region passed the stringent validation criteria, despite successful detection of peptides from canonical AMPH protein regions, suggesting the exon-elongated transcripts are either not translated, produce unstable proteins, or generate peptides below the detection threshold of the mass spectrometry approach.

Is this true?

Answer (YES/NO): NO